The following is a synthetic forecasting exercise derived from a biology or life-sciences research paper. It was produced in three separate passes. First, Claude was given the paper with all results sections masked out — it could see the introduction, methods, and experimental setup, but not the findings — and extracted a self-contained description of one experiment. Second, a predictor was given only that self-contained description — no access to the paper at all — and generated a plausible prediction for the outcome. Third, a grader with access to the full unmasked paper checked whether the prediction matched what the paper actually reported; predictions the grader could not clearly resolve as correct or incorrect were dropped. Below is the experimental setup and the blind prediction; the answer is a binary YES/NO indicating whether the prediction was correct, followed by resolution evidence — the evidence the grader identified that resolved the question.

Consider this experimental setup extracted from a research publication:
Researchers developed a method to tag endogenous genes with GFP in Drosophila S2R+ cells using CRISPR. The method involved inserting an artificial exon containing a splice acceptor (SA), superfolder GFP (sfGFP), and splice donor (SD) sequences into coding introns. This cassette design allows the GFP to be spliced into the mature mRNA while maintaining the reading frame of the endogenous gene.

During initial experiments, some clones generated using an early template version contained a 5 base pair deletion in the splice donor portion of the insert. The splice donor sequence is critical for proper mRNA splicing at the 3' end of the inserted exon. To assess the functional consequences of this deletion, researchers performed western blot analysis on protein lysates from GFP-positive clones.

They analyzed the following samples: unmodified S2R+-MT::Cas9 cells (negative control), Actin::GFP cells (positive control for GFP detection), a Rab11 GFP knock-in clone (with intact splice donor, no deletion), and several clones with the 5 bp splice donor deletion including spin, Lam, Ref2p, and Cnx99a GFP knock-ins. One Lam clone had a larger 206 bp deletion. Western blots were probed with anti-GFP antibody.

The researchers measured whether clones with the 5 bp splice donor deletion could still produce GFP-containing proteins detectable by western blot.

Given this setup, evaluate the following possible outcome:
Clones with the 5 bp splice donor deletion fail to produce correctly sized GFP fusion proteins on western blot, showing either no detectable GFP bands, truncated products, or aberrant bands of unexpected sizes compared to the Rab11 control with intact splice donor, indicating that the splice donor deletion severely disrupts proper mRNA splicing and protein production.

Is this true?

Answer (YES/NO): NO